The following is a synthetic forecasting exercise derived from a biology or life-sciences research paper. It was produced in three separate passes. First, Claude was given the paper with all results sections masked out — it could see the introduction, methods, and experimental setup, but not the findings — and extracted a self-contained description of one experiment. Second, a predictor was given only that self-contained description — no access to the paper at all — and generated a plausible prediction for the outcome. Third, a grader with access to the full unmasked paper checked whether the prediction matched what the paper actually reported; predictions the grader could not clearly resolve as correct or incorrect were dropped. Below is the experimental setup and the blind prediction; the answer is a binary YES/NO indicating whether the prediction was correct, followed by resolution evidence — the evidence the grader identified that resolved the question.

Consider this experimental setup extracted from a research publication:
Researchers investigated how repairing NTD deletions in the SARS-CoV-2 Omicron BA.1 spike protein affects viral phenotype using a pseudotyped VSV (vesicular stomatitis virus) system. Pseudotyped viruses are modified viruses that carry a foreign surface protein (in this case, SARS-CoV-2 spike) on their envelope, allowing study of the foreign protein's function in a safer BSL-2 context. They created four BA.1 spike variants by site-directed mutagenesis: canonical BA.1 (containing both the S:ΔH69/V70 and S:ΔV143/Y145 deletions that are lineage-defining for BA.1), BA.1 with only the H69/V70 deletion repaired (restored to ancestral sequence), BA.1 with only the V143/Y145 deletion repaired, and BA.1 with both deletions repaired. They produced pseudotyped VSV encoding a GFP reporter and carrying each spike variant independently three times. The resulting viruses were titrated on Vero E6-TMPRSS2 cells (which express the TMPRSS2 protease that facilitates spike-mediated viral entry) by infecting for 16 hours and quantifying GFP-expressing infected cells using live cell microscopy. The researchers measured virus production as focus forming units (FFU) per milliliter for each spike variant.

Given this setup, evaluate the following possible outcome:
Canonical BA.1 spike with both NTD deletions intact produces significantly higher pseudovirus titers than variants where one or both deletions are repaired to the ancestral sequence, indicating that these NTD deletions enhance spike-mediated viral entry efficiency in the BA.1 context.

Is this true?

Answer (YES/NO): NO